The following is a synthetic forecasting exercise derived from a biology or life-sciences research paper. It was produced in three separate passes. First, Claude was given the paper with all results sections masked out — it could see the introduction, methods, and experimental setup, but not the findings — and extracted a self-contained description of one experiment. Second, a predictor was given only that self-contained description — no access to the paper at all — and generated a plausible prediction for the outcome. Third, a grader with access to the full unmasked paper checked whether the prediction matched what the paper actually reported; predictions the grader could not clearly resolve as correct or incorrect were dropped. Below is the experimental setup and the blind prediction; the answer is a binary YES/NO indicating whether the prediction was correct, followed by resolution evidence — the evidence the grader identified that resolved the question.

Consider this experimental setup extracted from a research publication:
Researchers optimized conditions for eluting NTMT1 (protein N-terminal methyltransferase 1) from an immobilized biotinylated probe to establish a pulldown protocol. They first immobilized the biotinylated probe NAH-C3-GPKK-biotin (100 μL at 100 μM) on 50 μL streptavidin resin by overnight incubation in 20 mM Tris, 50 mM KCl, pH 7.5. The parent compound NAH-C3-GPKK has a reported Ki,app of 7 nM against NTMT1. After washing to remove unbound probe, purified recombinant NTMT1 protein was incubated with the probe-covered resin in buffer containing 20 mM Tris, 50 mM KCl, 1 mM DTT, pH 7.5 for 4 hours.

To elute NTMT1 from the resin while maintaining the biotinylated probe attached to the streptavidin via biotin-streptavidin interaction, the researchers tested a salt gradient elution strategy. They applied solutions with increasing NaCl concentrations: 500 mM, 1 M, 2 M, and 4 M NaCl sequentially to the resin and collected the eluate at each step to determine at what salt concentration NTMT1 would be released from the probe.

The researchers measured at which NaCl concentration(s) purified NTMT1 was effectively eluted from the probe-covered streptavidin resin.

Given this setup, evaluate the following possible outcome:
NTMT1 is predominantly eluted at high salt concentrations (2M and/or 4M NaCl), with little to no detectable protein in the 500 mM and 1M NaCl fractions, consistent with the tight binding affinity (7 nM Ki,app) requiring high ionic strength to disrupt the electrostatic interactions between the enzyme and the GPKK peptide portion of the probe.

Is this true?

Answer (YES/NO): NO